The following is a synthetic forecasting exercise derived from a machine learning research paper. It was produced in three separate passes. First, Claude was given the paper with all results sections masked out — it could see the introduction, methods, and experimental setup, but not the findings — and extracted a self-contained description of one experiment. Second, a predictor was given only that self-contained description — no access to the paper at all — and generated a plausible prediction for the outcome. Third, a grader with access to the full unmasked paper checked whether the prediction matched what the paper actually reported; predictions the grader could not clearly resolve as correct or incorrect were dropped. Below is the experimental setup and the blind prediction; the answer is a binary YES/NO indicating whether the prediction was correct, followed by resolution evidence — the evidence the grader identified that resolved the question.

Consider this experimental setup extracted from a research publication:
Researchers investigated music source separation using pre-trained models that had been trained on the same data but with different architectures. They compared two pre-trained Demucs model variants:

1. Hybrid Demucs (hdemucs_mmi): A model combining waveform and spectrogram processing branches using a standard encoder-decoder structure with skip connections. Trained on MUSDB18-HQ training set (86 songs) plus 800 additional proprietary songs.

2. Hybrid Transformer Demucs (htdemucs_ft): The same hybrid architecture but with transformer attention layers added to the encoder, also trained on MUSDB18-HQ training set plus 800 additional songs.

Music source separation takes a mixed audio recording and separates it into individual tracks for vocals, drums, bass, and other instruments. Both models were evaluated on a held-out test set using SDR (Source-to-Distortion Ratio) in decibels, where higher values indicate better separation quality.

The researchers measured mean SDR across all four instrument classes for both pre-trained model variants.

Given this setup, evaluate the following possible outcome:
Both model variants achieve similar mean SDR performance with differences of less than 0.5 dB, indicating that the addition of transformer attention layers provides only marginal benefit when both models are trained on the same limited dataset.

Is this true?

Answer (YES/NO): YES